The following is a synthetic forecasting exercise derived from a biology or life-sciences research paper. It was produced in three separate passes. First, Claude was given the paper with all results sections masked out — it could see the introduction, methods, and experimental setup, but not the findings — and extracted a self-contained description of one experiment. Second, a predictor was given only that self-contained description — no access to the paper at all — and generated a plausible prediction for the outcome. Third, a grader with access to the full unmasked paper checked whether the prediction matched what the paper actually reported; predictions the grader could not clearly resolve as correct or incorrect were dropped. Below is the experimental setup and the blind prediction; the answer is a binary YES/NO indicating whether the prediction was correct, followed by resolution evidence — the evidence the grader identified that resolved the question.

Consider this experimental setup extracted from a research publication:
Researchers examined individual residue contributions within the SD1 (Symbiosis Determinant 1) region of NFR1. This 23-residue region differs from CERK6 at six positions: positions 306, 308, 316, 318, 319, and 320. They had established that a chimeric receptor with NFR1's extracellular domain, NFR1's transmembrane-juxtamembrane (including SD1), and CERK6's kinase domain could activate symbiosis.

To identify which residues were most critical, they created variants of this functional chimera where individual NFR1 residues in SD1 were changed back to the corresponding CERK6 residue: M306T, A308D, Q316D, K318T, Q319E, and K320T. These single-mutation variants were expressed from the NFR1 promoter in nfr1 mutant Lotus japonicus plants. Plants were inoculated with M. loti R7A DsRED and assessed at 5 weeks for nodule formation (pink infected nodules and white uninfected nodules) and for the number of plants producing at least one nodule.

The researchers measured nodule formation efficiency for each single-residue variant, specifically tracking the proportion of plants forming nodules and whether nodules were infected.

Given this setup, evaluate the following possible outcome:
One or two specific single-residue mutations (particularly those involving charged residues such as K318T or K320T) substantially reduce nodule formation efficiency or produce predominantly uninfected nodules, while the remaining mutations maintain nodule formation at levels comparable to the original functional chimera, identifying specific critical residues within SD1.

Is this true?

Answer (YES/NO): NO